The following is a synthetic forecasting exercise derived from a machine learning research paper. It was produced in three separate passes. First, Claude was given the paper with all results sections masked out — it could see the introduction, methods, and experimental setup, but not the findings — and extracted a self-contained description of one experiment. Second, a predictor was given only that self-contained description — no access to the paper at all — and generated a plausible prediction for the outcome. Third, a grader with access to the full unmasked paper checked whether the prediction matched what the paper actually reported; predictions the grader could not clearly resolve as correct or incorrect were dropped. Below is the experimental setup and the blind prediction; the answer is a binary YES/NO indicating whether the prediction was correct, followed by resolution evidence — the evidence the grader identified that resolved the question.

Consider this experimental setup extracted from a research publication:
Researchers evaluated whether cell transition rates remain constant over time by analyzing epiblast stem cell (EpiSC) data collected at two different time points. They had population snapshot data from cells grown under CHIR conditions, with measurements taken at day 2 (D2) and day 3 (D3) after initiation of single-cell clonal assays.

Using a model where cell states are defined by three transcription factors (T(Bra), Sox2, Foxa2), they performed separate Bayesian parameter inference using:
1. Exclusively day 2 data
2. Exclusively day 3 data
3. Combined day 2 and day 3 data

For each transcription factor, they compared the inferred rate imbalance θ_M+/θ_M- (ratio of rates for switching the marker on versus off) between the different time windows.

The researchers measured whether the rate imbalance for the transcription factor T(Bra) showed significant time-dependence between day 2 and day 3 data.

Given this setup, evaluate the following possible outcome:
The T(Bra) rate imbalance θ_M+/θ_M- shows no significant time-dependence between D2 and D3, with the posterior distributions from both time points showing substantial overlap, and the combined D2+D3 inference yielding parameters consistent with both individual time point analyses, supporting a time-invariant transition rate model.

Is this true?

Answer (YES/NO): NO